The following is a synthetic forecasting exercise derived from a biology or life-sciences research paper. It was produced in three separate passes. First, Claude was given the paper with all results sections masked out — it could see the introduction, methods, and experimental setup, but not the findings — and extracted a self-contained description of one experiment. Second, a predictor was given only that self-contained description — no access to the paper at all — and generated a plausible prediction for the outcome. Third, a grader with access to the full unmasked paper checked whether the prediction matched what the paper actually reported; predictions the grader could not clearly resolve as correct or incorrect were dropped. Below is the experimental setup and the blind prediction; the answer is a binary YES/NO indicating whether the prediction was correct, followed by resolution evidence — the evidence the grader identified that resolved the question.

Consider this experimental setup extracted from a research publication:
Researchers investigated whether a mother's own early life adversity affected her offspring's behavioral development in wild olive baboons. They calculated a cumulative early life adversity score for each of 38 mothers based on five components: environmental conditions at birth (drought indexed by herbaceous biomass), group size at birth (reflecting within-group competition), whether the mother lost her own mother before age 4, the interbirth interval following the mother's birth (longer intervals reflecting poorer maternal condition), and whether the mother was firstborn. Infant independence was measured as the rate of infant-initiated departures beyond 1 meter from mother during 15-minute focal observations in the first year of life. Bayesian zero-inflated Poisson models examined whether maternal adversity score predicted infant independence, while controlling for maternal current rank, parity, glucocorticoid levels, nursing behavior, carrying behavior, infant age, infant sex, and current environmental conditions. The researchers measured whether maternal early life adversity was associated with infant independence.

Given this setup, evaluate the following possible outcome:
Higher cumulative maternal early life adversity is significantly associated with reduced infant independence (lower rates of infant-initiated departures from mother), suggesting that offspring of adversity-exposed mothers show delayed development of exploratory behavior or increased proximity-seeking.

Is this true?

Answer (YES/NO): NO